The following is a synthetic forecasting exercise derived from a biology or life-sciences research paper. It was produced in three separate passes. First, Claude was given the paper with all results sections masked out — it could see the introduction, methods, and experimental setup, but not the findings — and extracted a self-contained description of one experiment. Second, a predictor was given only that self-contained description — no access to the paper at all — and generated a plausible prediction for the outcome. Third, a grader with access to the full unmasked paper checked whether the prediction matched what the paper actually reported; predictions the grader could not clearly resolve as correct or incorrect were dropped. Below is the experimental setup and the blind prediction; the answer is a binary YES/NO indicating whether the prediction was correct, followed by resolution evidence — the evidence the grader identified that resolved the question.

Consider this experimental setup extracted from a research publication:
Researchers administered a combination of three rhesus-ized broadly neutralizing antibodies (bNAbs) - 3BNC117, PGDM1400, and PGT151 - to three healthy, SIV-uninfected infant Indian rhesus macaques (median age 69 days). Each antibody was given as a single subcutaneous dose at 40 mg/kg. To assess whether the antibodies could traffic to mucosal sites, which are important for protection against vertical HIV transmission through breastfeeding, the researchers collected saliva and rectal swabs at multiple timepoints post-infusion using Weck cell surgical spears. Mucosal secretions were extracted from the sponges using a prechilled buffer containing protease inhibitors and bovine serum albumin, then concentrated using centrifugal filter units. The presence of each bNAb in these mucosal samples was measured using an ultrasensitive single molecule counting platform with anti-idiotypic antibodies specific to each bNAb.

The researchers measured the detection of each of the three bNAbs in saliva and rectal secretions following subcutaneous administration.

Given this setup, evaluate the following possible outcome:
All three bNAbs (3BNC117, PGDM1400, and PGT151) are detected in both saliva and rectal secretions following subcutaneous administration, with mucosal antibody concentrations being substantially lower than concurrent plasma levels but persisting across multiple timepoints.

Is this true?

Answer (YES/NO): YES